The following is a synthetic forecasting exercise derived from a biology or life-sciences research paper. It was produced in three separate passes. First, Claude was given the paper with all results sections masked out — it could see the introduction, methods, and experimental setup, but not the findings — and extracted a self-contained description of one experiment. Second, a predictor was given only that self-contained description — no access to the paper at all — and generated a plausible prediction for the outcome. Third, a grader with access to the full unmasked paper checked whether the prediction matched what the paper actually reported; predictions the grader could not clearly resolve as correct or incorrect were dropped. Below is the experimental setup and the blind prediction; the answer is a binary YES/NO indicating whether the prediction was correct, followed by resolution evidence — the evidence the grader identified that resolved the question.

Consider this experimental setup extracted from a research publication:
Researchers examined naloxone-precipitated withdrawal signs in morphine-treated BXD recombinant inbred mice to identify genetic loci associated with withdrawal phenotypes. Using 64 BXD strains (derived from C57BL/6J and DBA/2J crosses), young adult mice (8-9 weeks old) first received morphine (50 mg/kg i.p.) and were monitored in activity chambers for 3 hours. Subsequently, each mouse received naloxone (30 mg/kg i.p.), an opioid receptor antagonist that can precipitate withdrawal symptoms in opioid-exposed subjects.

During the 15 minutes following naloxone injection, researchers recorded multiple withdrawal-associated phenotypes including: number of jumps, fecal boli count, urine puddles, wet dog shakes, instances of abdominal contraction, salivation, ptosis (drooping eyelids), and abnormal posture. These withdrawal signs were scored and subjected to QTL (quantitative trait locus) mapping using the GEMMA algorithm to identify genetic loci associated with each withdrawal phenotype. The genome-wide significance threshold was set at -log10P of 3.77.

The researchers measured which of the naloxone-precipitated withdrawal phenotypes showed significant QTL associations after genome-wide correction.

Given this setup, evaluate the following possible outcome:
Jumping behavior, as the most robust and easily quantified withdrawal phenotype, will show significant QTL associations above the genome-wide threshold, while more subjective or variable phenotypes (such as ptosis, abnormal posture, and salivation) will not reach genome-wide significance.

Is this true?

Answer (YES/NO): YES